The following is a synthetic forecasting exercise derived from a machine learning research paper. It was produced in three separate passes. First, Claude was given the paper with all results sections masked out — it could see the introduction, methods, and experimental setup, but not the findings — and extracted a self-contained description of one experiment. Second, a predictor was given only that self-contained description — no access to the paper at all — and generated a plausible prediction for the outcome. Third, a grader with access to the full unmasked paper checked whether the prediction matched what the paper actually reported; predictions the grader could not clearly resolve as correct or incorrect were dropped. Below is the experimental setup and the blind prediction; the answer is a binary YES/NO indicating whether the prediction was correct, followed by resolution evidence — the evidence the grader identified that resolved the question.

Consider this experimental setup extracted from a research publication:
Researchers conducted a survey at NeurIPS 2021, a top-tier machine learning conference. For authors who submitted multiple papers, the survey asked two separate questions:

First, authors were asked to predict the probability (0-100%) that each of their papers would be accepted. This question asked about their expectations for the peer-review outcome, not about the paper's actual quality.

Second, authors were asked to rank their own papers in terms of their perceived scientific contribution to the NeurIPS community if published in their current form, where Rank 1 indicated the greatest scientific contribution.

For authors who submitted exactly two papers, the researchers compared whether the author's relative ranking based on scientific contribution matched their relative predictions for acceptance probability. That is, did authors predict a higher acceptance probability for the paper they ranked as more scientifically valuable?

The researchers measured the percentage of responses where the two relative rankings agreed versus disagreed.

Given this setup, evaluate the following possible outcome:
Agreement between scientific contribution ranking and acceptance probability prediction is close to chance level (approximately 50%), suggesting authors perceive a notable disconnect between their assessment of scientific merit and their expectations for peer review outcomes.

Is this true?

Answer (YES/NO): NO